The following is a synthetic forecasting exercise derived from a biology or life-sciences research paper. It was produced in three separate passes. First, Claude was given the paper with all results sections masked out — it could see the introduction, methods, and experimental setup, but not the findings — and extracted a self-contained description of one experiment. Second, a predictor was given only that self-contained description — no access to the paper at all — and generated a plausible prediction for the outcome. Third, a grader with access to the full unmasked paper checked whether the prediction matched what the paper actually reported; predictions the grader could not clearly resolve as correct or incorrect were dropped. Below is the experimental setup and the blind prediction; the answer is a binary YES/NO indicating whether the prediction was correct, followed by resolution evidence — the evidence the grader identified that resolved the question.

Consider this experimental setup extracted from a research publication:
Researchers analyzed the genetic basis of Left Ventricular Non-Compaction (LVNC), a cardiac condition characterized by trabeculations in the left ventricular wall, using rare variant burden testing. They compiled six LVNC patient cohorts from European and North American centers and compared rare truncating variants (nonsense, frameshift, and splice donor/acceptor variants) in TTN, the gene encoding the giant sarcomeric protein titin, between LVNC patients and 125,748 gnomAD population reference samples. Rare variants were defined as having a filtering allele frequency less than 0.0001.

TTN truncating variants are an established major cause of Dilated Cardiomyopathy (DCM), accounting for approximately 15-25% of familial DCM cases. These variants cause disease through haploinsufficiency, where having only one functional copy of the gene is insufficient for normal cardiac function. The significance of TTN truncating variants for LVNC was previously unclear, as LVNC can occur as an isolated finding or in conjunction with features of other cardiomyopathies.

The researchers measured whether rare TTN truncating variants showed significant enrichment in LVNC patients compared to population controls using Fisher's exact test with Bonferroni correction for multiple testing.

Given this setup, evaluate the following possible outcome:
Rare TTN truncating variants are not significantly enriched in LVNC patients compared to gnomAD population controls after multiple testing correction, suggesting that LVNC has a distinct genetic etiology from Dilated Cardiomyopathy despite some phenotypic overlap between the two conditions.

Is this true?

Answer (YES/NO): NO